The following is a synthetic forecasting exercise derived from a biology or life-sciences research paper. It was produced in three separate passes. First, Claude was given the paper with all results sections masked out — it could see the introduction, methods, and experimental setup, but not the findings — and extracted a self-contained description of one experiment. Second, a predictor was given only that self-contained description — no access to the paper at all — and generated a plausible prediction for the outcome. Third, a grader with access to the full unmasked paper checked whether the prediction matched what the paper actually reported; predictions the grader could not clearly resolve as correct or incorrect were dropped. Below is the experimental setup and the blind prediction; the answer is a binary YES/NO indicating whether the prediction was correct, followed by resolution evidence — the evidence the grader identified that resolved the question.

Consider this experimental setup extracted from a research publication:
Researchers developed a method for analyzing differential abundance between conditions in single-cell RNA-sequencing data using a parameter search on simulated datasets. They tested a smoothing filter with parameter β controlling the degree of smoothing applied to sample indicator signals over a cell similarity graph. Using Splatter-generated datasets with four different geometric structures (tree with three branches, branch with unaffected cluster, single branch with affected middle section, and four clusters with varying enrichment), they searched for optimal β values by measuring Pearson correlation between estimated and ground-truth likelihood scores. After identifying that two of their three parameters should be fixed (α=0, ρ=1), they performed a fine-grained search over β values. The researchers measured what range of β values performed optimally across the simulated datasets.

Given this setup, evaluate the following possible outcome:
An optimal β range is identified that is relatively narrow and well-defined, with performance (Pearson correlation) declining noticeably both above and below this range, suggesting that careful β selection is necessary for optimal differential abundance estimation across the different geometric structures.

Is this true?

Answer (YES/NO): NO